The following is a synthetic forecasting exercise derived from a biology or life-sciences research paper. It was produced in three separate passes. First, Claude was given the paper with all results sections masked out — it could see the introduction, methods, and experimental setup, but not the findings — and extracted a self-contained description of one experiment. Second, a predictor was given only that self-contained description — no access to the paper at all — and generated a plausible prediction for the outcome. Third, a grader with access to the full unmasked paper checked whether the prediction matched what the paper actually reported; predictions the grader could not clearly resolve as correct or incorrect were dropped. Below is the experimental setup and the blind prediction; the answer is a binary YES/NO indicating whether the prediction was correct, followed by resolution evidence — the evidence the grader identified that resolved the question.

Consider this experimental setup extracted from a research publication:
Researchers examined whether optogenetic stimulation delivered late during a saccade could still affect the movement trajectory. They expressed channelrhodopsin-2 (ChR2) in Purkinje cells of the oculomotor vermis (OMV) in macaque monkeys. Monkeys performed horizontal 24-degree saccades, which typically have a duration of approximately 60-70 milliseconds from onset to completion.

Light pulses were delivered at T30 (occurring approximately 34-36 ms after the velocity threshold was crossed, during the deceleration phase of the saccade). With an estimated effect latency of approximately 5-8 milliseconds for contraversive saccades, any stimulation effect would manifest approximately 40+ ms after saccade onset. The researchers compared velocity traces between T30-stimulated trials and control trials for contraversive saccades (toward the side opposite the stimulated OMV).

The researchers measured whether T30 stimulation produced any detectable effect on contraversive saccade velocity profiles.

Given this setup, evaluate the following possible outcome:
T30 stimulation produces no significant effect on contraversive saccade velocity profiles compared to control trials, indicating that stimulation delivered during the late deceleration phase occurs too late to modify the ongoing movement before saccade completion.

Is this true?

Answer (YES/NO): NO